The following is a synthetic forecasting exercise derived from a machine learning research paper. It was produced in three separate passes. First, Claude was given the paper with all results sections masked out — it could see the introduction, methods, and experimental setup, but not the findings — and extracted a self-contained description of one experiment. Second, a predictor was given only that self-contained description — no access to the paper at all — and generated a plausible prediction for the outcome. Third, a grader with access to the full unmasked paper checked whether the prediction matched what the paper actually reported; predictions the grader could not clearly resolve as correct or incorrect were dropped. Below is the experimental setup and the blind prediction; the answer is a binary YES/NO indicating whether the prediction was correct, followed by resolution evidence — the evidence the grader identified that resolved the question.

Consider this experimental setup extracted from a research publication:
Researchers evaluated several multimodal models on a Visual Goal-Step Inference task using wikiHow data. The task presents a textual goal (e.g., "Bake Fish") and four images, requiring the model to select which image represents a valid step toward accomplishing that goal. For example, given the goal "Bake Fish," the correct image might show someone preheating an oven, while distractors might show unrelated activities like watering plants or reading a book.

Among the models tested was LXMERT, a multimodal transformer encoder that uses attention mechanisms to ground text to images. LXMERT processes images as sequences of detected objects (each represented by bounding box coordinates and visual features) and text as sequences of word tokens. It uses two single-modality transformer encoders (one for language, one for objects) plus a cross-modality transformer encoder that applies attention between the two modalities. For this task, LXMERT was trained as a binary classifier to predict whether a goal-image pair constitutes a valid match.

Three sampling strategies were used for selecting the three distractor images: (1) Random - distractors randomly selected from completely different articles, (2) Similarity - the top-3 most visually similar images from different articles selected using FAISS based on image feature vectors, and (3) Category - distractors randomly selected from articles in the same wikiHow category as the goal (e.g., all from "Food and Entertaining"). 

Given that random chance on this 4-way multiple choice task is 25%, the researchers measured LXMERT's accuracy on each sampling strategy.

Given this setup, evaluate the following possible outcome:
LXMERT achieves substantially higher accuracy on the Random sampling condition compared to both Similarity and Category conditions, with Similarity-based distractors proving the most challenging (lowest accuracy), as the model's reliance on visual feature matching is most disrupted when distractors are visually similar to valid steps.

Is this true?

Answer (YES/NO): NO